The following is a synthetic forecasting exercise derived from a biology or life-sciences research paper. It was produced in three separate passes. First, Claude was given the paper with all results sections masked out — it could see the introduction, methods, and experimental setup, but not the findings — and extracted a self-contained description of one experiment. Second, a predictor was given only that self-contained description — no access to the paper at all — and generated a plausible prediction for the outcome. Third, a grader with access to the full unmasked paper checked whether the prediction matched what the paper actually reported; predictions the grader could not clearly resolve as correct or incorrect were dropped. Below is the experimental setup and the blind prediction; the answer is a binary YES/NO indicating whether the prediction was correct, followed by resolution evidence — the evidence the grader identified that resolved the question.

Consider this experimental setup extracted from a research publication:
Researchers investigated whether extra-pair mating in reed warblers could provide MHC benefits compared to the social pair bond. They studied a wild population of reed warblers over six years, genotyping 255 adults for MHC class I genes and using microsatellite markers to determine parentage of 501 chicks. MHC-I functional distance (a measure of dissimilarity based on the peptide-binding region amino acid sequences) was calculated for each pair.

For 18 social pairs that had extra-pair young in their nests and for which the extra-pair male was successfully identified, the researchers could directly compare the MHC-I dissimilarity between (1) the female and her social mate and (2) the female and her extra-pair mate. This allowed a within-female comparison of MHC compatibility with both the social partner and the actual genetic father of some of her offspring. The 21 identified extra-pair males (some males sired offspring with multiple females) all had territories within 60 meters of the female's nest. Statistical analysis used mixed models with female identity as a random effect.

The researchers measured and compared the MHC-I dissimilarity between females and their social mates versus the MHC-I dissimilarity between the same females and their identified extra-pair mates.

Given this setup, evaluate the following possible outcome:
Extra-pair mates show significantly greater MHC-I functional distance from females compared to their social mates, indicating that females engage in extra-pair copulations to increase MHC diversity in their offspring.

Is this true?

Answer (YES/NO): NO